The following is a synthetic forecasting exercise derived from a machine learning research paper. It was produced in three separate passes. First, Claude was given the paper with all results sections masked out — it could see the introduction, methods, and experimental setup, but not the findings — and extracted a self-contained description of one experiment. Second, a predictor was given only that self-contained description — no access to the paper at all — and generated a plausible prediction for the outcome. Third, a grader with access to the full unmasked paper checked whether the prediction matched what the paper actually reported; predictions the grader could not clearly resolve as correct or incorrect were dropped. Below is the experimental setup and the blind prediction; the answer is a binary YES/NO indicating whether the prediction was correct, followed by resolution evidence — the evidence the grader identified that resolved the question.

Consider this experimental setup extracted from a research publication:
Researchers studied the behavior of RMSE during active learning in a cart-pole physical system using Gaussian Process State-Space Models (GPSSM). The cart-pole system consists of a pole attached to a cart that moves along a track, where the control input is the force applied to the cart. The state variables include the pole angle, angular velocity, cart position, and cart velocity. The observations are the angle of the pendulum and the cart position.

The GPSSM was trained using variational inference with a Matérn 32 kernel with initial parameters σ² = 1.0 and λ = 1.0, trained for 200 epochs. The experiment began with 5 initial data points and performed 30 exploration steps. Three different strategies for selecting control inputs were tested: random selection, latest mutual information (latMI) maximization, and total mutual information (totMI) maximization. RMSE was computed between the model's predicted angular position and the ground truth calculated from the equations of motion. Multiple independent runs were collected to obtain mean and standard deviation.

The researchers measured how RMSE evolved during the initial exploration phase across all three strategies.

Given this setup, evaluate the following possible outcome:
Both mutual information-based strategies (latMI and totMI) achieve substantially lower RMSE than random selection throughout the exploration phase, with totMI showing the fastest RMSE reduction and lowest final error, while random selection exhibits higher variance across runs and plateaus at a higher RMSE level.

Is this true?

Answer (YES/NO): NO